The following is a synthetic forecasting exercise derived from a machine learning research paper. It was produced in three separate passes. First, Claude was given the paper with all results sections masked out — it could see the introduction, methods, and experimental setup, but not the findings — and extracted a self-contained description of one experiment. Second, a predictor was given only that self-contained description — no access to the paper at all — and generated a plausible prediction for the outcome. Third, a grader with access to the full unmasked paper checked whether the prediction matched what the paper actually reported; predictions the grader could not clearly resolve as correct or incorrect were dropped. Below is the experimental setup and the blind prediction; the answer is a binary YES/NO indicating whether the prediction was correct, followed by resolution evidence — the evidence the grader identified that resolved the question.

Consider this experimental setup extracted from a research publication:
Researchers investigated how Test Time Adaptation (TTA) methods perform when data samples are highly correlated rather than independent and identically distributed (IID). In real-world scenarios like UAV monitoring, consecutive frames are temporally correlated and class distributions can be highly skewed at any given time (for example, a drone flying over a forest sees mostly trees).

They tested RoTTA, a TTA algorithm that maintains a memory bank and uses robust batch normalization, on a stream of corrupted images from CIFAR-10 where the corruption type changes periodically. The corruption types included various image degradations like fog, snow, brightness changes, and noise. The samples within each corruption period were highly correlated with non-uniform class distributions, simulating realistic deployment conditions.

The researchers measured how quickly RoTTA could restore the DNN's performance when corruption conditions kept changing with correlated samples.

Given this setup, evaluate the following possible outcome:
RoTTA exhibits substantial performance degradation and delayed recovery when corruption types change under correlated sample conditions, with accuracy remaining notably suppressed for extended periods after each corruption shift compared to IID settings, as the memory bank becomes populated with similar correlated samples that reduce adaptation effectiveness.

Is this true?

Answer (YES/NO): YES